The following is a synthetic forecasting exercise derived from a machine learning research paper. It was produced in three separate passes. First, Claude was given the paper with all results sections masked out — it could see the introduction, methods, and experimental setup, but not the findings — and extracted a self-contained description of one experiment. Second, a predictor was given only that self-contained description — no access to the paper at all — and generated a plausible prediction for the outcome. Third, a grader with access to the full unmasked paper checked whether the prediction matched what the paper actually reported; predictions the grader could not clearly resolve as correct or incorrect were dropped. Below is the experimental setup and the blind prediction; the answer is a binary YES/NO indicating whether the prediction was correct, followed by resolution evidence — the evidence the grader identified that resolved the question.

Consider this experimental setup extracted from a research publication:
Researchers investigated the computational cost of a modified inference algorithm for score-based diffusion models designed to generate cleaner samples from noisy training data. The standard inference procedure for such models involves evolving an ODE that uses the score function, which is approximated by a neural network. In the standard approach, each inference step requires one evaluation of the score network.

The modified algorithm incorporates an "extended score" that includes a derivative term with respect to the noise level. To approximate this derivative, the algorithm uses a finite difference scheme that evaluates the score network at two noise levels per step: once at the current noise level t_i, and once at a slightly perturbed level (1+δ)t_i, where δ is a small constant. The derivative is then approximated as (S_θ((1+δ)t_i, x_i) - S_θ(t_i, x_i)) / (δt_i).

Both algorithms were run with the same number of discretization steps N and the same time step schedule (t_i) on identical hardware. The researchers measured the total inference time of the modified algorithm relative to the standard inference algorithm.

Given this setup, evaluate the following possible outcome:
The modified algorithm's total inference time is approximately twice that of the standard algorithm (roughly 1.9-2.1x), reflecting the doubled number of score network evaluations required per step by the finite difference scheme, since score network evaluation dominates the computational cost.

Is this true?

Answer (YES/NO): YES